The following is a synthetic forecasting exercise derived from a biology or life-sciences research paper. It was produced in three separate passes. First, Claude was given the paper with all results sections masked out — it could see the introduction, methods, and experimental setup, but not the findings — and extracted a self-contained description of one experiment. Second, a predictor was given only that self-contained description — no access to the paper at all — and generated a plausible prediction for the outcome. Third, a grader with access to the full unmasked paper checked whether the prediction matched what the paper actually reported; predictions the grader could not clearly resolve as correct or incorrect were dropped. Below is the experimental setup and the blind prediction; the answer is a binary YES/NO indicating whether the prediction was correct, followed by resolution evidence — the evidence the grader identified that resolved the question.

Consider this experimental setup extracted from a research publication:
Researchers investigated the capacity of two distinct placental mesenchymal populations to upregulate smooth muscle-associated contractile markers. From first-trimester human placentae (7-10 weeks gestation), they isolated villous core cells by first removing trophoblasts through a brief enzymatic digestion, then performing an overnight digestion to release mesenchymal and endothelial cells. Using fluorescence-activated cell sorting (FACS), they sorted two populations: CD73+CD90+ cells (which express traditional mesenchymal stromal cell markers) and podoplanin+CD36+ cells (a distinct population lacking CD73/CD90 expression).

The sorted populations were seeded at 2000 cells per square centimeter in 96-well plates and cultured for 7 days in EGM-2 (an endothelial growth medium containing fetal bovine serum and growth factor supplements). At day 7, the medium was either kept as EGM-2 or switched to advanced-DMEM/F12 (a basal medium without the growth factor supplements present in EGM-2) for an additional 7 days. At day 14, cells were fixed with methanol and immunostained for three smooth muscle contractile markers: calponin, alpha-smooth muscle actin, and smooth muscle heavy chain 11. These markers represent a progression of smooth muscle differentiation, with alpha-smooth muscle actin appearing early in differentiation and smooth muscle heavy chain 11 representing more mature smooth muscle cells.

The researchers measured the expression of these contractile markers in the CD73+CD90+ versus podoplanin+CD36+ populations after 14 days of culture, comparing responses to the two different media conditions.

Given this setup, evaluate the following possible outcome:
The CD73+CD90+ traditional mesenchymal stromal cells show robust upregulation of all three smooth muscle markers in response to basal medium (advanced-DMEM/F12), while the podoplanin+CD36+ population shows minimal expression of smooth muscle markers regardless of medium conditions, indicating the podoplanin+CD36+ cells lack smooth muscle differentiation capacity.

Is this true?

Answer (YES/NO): NO